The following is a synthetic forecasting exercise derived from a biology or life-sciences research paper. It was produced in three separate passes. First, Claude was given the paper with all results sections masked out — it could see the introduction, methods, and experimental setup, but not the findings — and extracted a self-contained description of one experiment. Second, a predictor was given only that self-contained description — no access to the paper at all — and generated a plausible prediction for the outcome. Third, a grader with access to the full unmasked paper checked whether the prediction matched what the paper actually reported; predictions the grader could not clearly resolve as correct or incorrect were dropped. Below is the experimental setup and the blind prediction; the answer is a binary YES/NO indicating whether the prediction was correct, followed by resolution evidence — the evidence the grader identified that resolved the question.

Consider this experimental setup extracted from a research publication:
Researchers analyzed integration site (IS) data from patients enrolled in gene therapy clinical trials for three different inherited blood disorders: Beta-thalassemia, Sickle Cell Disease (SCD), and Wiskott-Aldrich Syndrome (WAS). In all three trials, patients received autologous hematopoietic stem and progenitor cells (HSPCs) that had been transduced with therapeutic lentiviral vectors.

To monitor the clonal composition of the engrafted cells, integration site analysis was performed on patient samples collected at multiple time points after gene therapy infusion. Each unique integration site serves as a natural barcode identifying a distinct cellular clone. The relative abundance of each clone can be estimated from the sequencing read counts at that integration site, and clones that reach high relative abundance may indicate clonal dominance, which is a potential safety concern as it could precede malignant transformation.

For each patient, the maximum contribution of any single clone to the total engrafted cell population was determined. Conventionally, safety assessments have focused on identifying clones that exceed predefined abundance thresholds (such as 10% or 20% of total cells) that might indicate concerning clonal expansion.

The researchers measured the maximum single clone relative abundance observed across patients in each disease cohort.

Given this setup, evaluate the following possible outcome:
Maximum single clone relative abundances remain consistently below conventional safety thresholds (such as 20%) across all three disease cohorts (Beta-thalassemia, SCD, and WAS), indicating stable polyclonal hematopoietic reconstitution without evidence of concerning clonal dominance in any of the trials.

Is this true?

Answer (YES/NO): YES